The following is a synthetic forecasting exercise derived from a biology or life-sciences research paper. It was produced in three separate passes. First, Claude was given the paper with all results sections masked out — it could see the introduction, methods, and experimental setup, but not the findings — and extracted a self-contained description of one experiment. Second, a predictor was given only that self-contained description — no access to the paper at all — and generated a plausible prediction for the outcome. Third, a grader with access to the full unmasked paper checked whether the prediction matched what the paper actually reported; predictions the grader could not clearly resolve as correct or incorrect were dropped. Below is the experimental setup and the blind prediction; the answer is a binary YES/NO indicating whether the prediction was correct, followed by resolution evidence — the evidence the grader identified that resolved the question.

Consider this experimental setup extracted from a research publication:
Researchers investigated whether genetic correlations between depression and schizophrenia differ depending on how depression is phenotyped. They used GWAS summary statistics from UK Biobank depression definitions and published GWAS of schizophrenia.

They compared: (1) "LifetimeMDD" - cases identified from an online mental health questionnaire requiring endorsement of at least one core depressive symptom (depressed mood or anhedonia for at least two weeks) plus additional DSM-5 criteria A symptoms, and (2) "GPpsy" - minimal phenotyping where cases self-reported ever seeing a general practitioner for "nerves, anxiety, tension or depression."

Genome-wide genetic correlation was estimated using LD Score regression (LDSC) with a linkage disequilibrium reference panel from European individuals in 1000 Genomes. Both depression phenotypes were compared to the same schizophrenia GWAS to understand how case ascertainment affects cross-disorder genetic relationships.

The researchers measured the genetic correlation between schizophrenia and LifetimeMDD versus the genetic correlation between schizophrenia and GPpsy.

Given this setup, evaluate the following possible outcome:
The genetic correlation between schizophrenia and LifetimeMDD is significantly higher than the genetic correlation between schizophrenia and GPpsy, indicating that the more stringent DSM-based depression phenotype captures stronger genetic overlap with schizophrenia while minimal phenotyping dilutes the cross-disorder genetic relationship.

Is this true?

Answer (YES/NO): NO